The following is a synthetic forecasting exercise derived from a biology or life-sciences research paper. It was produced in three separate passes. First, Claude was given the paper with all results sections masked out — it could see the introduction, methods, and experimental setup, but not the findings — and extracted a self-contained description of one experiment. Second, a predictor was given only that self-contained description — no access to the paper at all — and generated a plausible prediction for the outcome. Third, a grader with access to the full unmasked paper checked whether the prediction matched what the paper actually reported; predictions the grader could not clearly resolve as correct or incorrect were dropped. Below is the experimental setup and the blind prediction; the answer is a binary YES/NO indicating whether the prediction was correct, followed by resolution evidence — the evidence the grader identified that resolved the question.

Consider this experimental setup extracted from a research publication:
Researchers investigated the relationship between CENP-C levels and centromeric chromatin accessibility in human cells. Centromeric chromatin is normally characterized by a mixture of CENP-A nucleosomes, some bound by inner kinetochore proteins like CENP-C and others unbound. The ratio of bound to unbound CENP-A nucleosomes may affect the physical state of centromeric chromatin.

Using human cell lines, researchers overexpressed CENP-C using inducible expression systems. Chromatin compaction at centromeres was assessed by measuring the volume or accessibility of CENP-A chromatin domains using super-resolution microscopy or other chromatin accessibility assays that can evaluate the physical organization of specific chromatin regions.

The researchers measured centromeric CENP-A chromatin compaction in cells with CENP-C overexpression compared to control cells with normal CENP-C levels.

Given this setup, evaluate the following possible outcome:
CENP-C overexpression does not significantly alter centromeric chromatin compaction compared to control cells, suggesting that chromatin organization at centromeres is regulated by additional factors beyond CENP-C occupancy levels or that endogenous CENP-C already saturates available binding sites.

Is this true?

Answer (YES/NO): NO